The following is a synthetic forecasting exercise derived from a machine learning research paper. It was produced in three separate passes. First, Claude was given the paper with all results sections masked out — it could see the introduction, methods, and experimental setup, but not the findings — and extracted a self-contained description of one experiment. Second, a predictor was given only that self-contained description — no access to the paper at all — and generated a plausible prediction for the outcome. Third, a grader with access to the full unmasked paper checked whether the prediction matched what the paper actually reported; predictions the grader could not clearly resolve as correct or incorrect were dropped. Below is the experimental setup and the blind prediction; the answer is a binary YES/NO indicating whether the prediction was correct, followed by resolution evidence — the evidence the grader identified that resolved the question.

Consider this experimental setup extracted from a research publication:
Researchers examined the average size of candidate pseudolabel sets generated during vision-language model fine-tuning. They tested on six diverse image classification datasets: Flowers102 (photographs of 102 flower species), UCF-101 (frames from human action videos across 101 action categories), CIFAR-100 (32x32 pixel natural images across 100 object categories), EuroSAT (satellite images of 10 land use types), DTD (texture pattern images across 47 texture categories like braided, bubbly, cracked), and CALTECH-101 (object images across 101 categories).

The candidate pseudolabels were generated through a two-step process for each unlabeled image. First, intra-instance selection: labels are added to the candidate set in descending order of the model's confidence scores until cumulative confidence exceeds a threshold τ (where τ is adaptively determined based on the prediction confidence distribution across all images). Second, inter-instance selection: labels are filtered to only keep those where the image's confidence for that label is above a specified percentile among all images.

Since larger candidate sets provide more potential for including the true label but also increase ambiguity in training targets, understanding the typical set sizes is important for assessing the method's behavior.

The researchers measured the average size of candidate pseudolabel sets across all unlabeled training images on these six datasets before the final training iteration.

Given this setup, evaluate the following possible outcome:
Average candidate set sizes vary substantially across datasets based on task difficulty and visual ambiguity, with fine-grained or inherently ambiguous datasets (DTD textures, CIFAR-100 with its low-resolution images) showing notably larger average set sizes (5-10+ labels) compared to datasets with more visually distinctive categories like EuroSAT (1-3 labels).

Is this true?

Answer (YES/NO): NO